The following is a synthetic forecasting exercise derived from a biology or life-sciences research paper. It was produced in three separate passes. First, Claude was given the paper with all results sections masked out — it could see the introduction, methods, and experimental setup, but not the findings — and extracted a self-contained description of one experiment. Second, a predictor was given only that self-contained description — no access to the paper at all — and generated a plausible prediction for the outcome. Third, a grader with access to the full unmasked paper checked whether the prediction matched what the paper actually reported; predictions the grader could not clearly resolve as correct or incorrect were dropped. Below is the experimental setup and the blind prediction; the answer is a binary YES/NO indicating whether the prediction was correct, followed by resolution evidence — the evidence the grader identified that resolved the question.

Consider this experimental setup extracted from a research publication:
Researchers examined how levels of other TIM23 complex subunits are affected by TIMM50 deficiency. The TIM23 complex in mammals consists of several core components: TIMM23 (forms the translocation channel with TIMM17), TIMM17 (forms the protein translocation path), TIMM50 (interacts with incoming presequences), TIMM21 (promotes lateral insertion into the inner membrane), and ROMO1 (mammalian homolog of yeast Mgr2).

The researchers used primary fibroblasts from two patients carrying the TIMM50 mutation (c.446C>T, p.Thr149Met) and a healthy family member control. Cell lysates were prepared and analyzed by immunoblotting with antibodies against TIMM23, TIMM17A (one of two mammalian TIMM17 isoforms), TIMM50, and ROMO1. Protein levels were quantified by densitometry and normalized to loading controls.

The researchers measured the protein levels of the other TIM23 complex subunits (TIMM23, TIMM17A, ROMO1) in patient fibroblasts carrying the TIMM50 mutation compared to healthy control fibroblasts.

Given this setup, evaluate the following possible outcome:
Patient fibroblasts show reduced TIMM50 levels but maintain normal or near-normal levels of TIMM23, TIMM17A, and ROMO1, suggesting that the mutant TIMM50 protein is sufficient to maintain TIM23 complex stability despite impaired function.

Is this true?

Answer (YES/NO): NO